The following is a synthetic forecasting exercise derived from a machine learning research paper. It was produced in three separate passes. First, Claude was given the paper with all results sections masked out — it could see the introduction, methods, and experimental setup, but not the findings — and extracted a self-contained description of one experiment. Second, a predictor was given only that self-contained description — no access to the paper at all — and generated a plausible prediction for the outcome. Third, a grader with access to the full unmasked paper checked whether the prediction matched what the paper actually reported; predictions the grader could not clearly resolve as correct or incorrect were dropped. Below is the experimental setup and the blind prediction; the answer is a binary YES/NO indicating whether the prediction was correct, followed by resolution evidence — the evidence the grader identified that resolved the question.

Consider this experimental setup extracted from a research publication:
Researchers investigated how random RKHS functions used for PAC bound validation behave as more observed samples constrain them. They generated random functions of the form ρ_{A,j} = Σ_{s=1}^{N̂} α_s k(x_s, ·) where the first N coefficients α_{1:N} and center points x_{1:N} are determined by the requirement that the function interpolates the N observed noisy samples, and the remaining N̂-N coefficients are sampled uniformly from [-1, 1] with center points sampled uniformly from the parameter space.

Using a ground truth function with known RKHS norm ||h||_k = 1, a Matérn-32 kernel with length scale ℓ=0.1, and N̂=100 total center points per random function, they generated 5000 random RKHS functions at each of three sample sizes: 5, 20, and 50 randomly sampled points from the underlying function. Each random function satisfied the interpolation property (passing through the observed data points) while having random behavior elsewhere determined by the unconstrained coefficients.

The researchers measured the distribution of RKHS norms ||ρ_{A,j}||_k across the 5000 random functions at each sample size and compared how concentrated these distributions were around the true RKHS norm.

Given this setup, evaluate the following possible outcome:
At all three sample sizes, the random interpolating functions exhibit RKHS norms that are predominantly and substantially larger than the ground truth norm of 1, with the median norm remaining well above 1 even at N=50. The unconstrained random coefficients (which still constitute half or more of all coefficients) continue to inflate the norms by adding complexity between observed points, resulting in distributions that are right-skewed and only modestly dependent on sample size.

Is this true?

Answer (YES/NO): NO